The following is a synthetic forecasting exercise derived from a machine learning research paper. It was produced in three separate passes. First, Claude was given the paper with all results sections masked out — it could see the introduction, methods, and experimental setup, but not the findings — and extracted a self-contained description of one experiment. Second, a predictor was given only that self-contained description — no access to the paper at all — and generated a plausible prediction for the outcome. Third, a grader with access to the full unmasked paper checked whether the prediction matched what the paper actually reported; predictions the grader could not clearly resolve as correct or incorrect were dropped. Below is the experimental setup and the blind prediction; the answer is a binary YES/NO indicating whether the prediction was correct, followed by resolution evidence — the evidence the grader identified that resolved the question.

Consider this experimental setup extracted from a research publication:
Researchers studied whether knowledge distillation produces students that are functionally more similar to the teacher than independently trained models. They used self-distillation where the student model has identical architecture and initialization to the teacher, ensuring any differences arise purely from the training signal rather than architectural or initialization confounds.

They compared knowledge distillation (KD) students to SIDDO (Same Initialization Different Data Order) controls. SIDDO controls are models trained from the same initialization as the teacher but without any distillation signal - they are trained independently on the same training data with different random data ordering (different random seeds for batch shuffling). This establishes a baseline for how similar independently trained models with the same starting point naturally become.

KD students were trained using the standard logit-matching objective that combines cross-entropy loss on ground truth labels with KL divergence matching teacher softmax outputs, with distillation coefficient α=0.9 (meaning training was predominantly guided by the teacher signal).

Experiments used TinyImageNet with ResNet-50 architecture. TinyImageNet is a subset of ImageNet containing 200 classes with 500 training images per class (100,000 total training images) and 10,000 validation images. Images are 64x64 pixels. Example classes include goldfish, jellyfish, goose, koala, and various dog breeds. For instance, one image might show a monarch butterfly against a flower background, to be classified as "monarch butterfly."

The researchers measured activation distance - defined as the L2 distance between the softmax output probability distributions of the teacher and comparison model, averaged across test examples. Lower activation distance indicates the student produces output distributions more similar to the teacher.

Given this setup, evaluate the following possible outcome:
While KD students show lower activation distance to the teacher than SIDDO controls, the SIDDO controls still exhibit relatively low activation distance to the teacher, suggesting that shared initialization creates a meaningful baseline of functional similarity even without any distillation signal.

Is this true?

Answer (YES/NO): YES